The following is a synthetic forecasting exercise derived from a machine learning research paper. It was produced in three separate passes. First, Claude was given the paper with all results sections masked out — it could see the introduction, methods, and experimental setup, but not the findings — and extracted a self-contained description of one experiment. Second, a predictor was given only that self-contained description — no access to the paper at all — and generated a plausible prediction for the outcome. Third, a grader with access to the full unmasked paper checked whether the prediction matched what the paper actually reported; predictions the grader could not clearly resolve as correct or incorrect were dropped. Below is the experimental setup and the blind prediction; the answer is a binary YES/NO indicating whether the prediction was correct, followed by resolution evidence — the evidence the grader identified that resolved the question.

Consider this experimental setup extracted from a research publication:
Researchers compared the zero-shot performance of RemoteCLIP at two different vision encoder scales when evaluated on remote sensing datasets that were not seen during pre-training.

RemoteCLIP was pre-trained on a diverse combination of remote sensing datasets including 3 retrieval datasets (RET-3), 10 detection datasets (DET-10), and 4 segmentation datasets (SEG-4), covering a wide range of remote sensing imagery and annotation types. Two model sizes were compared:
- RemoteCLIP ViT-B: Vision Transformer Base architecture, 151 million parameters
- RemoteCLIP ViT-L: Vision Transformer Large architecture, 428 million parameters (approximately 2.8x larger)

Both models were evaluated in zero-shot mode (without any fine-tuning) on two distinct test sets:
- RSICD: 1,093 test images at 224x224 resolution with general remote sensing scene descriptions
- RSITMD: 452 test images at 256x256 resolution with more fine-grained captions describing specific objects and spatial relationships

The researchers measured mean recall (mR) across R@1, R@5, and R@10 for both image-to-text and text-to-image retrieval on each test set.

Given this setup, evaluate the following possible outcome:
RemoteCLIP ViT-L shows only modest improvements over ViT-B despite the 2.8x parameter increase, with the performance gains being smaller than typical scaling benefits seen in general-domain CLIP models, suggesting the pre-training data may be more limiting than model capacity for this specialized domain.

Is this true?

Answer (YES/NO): NO